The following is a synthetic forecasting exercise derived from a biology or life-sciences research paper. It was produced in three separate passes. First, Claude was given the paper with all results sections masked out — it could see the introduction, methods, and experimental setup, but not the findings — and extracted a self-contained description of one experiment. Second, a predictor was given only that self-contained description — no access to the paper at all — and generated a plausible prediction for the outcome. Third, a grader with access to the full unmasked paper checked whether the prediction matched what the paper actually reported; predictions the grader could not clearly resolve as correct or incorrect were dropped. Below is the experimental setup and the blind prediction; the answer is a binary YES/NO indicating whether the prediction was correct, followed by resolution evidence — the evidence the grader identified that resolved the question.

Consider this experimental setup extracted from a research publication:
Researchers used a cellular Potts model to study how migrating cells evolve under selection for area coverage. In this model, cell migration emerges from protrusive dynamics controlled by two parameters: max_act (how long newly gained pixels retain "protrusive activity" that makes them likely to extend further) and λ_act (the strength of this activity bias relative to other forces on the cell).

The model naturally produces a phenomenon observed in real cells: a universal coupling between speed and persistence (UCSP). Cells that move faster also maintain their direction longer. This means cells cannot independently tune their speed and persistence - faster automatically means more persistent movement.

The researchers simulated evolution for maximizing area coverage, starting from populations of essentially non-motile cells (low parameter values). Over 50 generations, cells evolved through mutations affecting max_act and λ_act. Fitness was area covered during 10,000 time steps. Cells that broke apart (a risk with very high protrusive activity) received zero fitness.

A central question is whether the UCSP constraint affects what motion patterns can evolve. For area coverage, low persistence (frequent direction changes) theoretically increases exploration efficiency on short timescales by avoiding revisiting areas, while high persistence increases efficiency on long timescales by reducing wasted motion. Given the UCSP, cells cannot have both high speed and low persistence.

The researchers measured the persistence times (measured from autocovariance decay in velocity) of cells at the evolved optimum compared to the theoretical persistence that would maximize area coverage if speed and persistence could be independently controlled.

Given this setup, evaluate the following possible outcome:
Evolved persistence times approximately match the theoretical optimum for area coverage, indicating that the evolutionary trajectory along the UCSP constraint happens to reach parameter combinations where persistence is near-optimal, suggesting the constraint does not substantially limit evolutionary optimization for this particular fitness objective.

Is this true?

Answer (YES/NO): NO